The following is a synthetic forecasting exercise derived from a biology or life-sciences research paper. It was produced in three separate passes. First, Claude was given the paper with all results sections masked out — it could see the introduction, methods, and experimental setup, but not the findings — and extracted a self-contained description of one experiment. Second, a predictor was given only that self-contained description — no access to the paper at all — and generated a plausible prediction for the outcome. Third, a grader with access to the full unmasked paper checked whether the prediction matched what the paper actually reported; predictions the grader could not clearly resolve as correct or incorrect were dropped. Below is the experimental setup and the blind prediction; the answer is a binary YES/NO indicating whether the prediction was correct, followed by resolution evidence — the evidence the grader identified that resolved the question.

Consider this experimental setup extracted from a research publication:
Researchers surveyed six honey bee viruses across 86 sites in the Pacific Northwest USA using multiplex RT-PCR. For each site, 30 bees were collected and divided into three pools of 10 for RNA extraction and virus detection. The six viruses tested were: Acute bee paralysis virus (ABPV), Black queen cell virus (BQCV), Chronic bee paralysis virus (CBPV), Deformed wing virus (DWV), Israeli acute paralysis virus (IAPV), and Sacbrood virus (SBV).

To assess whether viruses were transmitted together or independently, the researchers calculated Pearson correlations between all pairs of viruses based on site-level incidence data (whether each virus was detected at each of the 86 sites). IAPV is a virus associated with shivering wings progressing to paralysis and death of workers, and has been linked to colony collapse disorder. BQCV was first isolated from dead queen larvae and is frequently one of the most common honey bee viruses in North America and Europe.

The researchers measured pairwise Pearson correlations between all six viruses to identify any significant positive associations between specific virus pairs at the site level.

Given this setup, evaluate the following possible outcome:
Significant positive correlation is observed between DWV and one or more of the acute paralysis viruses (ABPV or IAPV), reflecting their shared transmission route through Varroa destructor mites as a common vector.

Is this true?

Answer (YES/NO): NO